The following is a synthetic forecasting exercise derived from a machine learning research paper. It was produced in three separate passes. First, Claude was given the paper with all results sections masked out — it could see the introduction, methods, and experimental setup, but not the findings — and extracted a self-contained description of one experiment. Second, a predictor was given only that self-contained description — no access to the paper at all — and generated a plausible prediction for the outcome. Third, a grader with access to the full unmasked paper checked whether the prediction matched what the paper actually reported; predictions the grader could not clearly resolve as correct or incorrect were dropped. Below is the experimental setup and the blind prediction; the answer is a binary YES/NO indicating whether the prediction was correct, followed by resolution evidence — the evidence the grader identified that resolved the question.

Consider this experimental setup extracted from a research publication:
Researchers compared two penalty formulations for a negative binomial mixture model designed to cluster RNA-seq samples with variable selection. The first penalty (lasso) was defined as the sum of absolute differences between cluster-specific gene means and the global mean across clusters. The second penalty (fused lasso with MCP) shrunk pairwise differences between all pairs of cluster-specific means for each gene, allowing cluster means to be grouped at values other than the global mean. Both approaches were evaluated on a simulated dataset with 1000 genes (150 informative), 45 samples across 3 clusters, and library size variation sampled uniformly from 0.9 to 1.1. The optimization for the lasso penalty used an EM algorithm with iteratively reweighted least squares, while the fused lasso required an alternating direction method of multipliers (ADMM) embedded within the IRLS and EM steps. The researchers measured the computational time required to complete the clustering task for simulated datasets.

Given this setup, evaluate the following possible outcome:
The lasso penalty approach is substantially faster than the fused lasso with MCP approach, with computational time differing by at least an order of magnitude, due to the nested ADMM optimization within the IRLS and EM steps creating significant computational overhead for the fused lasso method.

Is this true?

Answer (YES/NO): YES